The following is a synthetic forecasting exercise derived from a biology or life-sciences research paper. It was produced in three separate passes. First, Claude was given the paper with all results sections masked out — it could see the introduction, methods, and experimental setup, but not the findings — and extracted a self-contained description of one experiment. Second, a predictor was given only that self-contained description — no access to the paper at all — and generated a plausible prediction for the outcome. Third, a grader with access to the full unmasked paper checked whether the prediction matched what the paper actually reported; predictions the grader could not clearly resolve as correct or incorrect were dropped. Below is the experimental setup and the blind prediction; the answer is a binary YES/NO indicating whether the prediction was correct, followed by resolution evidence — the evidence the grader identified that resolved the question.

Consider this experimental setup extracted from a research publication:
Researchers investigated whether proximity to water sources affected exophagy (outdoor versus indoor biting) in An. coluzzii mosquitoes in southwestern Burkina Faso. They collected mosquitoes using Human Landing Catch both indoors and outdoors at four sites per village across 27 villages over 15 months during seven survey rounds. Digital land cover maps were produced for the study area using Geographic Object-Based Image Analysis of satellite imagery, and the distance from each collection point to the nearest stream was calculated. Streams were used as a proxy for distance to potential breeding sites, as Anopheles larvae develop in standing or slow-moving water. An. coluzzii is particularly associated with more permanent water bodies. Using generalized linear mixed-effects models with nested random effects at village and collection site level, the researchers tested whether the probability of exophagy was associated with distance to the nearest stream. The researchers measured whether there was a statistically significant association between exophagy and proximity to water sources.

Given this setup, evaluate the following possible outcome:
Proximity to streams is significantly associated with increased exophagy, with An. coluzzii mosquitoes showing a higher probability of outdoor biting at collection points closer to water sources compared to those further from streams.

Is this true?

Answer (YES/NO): NO